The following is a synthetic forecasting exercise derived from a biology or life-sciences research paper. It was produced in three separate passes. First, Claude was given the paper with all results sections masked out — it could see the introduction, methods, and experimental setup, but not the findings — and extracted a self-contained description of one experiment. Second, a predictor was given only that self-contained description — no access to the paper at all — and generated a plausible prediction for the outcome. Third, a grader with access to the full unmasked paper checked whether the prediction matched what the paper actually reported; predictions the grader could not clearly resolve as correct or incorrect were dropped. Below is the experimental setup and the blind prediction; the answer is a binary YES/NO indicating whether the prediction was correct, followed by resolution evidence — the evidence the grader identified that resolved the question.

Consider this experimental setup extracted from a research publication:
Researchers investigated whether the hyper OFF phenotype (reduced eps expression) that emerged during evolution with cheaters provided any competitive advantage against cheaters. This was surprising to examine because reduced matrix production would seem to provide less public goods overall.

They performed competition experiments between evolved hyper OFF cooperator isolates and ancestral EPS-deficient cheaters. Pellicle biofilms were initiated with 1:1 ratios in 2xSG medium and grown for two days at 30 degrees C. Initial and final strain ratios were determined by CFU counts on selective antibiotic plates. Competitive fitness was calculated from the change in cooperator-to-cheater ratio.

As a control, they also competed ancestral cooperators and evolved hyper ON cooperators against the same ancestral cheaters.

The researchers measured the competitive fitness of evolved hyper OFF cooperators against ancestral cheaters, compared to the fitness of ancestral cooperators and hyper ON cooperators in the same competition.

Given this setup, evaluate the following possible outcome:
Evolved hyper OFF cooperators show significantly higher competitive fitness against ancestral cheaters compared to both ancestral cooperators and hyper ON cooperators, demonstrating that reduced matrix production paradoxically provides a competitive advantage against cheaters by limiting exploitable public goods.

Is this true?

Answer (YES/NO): NO